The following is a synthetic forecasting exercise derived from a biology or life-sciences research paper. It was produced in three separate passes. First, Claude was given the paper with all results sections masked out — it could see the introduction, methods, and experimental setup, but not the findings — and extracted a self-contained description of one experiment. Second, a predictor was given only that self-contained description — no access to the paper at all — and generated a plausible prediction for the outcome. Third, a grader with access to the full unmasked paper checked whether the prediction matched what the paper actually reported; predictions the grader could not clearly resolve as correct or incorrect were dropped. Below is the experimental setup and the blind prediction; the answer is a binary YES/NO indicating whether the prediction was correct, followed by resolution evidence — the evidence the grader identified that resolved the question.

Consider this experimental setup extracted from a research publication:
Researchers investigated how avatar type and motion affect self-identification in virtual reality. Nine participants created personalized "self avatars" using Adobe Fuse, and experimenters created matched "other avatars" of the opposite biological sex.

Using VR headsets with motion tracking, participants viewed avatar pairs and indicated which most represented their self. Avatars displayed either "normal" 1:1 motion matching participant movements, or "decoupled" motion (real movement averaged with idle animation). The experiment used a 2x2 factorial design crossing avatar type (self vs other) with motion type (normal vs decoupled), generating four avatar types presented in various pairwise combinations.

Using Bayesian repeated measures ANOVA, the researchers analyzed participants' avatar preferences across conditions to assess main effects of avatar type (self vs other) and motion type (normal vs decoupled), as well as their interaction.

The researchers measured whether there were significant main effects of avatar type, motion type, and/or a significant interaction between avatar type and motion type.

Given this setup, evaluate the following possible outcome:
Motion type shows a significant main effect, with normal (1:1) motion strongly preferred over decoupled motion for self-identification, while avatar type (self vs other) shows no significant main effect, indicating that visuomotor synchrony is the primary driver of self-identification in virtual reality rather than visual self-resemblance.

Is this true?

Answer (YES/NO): NO